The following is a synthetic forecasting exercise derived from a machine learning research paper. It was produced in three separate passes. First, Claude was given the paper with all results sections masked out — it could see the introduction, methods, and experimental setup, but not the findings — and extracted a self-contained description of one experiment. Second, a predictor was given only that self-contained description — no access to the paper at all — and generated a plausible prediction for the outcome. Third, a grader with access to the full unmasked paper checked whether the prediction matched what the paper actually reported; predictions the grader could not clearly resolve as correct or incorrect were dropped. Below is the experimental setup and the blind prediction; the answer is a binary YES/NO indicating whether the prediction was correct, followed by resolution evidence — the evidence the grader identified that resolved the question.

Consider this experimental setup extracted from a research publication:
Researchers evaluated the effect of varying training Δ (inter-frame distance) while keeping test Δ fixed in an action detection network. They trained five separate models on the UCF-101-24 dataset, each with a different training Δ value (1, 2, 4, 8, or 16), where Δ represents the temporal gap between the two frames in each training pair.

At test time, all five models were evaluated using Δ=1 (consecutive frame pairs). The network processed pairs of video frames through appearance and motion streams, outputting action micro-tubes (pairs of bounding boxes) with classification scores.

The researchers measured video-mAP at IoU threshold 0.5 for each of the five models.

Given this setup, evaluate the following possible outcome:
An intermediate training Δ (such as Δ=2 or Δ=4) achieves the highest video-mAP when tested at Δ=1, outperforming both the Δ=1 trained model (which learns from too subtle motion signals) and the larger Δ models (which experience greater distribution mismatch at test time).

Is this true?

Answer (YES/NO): NO